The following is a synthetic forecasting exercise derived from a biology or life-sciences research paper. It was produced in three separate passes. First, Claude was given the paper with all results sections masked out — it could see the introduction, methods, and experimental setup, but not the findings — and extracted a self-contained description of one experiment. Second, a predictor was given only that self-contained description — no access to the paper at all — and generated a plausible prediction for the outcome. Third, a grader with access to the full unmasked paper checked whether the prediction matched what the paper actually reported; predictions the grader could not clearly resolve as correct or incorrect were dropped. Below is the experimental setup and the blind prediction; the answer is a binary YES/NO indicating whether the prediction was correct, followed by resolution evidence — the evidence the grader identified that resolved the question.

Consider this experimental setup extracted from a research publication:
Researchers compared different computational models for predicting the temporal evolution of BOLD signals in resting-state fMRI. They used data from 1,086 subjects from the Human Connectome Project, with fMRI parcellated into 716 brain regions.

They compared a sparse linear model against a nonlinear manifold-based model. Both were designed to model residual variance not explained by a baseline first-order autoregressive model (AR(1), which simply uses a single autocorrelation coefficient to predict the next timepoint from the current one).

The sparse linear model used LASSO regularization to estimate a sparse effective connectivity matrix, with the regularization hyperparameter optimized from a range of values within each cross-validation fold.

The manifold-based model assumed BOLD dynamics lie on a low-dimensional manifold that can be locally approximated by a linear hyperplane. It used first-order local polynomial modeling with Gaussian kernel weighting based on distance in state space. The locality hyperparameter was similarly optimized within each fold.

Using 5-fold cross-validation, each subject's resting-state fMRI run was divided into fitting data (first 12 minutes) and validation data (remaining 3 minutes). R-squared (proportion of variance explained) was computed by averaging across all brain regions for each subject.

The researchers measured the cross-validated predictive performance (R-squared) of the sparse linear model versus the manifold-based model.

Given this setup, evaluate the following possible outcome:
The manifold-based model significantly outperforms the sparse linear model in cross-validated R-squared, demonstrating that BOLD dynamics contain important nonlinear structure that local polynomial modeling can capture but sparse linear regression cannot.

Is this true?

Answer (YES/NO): NO